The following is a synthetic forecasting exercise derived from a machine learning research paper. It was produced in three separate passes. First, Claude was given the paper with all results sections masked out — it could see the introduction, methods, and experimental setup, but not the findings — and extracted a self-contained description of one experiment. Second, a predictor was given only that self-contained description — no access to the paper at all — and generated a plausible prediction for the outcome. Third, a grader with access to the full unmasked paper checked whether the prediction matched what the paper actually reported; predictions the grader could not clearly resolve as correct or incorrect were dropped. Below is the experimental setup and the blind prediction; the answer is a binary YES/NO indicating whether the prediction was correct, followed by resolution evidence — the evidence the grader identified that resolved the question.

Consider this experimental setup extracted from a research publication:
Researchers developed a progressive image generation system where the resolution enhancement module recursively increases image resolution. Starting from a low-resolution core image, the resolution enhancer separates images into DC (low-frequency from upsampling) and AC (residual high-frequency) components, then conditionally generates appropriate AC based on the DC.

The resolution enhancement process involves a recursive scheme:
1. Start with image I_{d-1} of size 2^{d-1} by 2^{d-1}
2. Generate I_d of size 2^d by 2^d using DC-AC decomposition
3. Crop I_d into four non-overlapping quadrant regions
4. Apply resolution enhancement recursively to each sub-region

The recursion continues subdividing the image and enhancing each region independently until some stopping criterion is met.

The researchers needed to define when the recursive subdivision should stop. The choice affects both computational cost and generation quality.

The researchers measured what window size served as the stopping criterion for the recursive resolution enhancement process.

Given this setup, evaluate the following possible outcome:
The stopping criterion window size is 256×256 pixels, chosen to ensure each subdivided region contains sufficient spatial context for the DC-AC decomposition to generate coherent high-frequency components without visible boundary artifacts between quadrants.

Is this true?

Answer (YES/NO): NO